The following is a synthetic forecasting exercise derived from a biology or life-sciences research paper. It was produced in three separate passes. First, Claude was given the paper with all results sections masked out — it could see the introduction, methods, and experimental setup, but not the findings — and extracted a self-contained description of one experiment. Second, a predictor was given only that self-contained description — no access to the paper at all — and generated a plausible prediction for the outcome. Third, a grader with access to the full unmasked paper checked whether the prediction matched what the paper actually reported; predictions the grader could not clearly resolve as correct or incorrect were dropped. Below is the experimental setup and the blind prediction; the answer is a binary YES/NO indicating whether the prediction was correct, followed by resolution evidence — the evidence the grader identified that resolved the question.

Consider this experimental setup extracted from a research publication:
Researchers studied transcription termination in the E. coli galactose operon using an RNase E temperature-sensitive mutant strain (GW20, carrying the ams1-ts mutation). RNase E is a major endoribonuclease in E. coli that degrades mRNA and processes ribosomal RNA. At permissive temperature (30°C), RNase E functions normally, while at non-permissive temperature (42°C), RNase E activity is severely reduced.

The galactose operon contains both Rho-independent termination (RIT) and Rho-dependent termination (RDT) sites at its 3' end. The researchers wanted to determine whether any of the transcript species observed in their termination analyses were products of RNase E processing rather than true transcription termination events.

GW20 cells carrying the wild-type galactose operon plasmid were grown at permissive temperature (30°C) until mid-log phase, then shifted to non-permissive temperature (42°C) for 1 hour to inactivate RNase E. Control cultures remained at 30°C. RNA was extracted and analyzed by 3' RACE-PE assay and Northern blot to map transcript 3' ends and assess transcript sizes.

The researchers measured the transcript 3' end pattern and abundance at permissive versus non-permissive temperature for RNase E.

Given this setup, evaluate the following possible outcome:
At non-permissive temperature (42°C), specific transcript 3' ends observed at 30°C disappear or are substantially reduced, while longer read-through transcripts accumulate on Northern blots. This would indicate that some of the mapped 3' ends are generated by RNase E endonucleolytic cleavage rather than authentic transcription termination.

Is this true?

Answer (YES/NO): NO